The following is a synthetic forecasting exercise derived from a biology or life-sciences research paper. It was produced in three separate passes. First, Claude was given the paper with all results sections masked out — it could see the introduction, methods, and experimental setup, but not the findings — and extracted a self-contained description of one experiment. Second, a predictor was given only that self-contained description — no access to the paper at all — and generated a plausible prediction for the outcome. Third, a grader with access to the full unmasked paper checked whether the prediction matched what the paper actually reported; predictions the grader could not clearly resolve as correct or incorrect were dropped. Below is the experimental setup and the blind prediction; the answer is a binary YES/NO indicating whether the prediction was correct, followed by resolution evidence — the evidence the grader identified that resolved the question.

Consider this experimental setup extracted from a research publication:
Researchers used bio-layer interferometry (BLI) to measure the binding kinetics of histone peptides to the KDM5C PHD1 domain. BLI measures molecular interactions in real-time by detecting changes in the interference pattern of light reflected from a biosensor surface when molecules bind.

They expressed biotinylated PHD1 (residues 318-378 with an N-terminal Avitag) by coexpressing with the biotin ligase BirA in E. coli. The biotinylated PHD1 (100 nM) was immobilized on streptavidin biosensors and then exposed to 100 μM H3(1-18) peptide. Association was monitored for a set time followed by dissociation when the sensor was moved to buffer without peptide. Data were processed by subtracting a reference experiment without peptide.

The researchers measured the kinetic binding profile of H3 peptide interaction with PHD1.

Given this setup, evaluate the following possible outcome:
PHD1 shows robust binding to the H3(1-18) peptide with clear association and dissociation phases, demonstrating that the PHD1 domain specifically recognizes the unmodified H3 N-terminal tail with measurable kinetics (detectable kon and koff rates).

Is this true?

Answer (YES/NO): NO